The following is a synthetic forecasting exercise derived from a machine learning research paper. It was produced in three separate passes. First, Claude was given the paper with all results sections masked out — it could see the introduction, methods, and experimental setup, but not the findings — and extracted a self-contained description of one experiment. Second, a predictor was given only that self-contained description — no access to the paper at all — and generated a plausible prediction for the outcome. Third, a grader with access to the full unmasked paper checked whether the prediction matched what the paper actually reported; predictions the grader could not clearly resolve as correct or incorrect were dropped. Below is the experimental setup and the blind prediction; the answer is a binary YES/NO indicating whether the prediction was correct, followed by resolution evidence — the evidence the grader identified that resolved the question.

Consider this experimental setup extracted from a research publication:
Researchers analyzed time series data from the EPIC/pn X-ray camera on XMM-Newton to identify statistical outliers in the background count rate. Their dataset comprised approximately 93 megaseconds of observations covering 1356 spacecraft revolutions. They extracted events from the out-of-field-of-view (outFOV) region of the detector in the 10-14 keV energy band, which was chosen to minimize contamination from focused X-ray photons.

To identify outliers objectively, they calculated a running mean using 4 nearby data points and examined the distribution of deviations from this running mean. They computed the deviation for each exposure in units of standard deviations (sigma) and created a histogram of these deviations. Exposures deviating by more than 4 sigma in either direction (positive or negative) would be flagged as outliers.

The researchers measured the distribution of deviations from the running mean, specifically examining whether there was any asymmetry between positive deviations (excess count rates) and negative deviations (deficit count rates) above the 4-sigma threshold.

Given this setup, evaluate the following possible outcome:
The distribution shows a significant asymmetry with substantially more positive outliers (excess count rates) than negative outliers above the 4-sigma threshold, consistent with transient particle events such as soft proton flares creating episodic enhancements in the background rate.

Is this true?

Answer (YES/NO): YES